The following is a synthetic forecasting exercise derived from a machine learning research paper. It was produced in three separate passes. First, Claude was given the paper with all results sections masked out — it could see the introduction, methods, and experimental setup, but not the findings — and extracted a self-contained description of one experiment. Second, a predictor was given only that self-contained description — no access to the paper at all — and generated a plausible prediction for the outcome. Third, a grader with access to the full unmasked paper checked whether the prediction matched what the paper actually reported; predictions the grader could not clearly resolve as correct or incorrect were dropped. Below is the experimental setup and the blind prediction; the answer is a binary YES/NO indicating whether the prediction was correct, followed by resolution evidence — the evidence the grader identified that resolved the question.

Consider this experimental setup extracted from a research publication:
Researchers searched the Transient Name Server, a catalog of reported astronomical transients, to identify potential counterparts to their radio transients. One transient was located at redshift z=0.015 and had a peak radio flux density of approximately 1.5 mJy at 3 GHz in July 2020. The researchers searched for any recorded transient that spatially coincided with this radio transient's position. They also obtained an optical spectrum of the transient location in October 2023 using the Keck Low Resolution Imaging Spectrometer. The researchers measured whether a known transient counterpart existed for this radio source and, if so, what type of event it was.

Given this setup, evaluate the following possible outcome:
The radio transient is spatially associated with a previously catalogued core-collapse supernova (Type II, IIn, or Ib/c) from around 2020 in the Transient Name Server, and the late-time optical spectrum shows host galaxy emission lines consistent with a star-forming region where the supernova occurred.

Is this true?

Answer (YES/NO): NO